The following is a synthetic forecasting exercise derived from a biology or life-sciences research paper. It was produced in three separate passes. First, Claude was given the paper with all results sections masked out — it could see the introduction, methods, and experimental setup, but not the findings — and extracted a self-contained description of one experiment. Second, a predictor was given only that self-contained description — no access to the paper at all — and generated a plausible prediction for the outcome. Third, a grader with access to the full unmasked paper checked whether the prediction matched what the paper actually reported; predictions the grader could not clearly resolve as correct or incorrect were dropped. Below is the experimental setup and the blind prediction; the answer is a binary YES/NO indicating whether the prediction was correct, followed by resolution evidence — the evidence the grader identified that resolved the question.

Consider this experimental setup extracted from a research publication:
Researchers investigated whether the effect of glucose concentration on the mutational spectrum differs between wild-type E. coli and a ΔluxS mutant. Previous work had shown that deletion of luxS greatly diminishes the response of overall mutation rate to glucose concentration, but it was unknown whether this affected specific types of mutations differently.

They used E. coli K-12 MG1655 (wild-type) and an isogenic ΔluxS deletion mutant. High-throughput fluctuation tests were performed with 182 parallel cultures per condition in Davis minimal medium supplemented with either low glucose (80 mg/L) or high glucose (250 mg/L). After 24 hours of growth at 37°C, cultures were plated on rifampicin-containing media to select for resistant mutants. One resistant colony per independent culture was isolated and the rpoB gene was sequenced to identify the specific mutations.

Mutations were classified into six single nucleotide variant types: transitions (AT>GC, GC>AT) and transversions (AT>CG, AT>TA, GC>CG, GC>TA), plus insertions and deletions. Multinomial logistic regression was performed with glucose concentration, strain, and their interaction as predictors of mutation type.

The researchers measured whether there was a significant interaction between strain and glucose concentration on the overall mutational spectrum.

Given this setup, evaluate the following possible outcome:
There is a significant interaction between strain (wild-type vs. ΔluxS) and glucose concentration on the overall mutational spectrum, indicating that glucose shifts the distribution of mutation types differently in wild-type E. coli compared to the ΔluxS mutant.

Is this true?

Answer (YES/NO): NO